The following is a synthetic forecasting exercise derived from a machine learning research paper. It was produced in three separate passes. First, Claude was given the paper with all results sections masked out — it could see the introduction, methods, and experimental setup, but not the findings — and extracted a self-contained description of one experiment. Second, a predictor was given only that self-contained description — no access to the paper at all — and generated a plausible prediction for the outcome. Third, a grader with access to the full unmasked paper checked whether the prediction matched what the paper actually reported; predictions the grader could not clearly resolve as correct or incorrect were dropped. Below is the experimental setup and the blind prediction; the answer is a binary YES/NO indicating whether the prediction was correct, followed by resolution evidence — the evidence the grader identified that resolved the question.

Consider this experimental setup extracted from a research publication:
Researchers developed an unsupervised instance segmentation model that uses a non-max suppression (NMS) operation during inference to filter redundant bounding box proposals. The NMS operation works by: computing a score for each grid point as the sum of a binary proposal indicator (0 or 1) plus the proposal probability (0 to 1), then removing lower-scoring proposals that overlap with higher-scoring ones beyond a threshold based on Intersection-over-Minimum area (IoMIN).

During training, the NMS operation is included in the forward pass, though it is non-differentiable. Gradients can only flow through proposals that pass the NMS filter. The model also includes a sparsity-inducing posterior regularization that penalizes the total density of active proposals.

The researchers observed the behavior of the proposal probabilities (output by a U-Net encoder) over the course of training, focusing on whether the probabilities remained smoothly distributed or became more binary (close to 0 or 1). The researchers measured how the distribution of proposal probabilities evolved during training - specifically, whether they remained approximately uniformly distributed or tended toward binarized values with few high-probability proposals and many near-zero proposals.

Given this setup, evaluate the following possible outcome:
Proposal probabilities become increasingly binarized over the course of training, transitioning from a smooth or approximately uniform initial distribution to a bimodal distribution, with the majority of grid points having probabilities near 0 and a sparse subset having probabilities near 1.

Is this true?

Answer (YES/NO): YES